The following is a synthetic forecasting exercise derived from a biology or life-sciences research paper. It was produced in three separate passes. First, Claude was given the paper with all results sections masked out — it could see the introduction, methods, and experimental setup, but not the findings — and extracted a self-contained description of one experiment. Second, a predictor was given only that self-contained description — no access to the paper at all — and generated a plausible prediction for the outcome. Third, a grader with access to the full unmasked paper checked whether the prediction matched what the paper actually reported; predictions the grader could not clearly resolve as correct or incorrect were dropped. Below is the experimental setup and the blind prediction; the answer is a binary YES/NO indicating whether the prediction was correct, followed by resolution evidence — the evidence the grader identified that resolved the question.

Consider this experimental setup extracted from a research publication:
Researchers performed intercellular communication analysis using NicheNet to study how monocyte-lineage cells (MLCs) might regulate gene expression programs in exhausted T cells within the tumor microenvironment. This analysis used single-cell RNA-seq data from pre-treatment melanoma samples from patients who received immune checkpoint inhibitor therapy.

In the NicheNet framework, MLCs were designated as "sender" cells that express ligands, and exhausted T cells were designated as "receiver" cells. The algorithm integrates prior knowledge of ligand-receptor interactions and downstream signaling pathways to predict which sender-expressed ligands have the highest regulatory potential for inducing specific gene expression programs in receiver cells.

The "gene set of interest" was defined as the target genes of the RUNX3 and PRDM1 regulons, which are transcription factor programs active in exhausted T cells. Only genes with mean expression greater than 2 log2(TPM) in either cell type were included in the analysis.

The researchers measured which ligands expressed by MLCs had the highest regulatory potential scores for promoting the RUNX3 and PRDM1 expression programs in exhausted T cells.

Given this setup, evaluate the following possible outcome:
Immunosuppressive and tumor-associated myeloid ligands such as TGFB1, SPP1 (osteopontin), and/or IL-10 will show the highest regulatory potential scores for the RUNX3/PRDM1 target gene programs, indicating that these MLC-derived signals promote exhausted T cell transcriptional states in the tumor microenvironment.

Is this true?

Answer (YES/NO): NO